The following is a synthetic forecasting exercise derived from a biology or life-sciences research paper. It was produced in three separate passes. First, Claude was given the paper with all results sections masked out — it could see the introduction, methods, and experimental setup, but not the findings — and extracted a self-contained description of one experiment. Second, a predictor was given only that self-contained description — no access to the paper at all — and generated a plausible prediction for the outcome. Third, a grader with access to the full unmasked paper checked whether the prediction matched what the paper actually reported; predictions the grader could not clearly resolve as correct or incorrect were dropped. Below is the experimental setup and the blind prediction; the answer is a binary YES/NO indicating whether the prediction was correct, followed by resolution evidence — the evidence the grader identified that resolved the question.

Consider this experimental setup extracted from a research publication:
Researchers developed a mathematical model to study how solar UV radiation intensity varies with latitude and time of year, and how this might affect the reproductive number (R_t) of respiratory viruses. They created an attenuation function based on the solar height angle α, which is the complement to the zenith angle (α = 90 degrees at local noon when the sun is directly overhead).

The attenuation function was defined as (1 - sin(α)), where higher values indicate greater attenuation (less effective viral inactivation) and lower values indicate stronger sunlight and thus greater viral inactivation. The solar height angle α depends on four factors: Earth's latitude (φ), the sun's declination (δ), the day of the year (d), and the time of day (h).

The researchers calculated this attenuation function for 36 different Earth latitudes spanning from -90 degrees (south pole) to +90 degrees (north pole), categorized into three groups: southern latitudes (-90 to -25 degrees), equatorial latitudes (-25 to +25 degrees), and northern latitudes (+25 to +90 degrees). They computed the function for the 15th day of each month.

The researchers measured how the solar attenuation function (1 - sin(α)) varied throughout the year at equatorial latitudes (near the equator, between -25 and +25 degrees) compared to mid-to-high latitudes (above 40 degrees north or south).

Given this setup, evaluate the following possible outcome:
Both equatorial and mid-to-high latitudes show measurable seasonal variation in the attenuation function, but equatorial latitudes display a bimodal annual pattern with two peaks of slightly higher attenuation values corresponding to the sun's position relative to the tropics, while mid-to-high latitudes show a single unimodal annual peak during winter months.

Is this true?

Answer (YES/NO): NO